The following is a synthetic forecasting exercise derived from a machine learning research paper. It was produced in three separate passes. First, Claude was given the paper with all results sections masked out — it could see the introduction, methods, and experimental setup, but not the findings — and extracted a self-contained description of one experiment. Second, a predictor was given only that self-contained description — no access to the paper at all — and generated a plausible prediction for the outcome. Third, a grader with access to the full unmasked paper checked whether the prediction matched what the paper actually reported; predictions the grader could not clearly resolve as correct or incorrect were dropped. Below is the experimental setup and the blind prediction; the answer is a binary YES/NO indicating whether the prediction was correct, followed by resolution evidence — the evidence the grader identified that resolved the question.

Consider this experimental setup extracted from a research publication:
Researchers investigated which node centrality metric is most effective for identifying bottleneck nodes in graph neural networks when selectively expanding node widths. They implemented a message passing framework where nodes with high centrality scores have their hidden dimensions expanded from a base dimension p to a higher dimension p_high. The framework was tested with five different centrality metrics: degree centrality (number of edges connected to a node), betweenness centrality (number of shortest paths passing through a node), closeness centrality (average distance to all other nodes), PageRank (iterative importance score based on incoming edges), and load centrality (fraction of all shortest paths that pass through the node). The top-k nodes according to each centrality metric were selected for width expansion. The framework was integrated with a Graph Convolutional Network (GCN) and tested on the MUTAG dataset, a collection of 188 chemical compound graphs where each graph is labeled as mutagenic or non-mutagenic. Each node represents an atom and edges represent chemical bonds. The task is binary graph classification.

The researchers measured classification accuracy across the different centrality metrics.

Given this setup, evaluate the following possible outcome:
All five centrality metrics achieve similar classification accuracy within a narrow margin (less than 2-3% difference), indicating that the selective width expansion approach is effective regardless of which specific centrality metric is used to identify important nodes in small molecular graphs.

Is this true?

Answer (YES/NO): YES